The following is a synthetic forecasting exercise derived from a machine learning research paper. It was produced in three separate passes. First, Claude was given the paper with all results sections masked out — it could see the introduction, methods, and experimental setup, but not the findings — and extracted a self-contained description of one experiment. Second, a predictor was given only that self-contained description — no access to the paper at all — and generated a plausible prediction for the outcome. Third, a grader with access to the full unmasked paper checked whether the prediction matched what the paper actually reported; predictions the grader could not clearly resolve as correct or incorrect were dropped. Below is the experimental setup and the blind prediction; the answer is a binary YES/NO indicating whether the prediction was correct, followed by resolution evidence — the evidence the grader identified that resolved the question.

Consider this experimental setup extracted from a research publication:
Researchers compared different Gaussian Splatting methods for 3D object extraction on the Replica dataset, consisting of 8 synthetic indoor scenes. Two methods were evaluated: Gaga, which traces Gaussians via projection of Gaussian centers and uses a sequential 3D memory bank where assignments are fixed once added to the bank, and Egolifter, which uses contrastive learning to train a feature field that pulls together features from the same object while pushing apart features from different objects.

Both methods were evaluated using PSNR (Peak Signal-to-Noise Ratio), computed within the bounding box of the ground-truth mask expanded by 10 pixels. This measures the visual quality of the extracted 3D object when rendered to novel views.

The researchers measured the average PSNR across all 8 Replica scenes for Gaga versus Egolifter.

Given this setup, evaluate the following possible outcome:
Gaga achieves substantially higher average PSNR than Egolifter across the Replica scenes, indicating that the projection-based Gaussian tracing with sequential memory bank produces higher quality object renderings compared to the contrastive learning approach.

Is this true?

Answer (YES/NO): NO